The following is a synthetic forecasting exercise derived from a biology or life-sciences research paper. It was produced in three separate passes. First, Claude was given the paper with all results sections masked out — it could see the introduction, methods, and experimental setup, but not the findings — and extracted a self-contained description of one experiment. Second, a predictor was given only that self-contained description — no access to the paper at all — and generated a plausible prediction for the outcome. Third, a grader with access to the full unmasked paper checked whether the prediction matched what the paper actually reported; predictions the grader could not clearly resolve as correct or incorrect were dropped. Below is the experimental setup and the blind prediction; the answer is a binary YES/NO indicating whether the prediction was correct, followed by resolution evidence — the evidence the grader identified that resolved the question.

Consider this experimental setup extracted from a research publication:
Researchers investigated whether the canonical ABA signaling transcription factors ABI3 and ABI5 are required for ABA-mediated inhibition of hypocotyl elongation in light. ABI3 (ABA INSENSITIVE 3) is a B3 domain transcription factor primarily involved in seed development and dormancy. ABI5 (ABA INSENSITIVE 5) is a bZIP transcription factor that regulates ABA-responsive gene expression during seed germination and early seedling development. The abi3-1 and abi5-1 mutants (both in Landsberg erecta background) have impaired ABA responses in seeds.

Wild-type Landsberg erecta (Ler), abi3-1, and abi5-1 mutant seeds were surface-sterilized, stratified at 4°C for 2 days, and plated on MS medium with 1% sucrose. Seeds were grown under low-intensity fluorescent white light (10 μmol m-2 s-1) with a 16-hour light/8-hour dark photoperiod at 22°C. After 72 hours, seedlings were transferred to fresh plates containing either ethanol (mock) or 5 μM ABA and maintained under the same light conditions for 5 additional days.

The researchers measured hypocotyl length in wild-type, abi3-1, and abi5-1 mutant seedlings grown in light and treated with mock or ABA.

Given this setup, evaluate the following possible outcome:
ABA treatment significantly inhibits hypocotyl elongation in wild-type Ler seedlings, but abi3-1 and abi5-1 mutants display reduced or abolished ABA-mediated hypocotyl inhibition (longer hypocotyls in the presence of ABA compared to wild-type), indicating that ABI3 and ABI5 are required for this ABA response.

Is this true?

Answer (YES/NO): NO